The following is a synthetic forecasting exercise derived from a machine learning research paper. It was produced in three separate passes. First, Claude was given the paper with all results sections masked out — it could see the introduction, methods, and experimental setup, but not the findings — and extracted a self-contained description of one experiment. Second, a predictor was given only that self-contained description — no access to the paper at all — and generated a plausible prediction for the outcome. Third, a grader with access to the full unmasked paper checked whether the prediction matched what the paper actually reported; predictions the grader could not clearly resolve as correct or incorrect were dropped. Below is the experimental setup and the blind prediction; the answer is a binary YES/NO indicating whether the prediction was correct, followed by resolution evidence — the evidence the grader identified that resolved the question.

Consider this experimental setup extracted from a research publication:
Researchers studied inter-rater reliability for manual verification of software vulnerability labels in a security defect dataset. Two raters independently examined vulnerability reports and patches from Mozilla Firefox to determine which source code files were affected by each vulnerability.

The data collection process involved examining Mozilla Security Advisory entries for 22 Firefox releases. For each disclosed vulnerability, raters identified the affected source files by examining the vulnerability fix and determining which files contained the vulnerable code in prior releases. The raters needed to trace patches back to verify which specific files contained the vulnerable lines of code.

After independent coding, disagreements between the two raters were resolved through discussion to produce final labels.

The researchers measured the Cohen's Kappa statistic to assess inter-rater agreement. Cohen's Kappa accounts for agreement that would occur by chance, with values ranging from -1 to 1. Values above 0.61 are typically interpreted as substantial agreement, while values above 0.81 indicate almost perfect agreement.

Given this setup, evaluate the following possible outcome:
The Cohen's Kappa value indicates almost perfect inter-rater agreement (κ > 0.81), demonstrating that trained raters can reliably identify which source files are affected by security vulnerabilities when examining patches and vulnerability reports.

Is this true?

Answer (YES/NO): NO